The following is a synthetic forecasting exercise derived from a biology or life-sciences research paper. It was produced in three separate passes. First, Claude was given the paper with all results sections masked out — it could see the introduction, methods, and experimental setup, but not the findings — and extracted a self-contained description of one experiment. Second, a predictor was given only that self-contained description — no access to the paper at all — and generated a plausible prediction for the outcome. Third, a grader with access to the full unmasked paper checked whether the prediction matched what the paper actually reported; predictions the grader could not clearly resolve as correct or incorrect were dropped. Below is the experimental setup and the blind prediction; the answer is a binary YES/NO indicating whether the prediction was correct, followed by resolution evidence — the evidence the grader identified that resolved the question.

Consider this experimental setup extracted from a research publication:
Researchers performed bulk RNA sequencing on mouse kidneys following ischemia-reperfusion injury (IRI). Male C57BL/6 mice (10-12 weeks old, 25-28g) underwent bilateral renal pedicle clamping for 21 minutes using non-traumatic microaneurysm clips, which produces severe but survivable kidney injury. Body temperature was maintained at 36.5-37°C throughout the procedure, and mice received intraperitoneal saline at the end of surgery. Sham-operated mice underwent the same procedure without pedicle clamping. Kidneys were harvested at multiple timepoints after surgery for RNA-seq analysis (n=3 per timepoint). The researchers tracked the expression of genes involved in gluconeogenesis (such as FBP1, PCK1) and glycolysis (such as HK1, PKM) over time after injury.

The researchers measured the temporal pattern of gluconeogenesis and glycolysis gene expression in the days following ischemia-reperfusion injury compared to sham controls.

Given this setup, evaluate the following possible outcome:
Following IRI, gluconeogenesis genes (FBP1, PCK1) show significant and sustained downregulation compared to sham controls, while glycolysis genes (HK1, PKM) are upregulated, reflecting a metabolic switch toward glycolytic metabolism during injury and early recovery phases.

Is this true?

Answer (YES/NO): NO